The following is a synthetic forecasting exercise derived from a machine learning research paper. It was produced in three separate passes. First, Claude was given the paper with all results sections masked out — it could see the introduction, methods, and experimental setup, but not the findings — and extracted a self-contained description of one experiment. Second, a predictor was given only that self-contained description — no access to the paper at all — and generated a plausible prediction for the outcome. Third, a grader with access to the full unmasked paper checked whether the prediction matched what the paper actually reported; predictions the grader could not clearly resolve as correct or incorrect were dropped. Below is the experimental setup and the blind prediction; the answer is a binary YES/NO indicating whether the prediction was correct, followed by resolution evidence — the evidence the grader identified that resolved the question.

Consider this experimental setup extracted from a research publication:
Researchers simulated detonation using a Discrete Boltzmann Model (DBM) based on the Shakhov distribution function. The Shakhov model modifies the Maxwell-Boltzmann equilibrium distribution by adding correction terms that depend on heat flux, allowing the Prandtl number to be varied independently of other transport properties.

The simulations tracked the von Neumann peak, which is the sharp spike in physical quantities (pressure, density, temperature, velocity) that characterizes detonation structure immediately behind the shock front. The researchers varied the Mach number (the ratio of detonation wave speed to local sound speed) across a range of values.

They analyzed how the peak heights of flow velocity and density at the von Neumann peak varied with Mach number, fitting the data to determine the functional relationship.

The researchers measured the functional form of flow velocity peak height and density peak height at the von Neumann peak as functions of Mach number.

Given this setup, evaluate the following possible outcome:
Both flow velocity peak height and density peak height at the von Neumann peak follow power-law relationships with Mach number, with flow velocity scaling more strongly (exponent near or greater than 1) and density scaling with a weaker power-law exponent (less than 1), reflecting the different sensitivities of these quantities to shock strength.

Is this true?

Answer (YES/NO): NO